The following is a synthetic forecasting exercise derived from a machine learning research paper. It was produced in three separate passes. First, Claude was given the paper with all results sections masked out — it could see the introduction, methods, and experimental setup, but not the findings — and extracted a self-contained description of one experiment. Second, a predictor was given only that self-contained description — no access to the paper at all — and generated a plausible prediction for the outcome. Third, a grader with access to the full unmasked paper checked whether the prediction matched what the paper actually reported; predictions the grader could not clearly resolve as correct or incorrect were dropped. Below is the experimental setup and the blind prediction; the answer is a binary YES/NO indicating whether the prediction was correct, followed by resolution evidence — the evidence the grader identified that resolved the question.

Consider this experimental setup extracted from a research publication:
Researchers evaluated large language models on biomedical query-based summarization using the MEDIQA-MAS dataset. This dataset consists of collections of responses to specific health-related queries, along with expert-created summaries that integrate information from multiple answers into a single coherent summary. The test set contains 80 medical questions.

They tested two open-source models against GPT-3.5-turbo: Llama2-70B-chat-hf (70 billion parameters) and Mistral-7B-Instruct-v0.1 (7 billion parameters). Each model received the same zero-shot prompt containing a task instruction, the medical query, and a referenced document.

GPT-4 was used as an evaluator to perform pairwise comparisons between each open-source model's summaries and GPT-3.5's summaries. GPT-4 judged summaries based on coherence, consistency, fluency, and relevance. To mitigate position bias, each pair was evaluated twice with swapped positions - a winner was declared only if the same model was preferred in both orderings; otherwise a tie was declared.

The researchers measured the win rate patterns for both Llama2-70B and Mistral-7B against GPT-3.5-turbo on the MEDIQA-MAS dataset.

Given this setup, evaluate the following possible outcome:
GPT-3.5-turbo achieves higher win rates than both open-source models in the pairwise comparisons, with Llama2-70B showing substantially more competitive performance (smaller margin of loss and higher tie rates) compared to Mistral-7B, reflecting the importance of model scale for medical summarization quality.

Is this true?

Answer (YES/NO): NO